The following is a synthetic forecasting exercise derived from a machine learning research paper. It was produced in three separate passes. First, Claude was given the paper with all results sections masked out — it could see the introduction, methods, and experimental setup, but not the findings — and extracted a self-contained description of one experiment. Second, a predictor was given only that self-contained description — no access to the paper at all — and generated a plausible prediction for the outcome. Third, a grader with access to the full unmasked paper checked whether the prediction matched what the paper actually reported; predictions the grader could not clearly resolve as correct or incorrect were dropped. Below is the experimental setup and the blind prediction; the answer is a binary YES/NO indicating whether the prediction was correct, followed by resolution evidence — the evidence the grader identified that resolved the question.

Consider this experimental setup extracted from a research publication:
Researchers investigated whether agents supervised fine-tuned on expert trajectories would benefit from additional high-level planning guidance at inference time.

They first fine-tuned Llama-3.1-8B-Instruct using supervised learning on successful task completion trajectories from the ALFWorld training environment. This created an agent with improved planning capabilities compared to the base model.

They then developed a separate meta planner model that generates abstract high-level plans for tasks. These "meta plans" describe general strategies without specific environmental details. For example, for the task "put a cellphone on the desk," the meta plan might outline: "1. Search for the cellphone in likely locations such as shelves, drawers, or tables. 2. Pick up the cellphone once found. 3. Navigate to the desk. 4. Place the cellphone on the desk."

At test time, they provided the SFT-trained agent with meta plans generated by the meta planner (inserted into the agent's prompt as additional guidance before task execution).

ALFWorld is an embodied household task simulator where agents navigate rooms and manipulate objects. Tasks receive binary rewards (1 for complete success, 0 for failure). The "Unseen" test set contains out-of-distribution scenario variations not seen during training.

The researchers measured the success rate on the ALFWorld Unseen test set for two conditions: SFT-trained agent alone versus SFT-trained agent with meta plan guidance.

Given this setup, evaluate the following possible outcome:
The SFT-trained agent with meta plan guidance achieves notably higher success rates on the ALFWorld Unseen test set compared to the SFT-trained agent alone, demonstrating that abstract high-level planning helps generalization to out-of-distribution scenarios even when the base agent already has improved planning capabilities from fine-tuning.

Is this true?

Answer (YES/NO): YES